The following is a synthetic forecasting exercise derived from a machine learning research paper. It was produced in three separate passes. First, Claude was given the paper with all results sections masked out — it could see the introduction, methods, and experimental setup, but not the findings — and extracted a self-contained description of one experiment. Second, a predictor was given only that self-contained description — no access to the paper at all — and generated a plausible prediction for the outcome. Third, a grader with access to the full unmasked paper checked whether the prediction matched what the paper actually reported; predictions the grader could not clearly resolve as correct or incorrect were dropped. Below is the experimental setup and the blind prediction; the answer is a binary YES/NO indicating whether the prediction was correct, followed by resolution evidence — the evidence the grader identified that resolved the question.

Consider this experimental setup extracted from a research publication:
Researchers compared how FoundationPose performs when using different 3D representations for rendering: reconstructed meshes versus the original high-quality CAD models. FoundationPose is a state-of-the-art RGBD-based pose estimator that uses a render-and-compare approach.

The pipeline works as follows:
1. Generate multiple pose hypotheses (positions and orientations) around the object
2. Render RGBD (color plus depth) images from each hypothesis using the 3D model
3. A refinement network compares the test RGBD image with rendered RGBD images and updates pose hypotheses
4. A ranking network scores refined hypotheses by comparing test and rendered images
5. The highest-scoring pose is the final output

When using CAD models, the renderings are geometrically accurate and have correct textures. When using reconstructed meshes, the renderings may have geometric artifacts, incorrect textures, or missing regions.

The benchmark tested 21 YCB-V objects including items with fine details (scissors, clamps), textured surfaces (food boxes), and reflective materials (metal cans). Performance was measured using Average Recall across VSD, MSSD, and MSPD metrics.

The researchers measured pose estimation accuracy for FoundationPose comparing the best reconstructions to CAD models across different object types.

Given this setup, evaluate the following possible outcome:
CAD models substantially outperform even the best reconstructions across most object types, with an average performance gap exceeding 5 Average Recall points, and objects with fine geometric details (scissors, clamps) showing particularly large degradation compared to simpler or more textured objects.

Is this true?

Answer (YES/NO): NO